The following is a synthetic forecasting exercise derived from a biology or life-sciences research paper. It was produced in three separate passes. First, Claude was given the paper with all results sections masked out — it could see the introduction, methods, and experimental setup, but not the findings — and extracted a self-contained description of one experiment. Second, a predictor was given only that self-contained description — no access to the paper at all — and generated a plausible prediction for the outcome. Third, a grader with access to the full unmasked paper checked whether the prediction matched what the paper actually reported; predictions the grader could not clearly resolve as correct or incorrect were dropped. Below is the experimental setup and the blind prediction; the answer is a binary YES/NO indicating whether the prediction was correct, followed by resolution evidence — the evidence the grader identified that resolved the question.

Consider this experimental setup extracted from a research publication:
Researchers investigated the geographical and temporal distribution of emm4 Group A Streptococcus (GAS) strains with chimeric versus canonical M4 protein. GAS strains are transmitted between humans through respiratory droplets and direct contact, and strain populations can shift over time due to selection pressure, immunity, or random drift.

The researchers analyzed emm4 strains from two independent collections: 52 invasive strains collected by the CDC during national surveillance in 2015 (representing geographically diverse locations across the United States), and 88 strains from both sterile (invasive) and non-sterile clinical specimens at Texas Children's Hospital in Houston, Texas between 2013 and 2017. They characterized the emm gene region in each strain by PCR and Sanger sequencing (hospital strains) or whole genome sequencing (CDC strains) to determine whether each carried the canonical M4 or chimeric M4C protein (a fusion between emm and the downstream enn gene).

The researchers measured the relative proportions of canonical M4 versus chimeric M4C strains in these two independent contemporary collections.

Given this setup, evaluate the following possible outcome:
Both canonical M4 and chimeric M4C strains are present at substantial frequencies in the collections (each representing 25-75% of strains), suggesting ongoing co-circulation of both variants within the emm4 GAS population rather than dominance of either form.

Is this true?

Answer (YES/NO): NO